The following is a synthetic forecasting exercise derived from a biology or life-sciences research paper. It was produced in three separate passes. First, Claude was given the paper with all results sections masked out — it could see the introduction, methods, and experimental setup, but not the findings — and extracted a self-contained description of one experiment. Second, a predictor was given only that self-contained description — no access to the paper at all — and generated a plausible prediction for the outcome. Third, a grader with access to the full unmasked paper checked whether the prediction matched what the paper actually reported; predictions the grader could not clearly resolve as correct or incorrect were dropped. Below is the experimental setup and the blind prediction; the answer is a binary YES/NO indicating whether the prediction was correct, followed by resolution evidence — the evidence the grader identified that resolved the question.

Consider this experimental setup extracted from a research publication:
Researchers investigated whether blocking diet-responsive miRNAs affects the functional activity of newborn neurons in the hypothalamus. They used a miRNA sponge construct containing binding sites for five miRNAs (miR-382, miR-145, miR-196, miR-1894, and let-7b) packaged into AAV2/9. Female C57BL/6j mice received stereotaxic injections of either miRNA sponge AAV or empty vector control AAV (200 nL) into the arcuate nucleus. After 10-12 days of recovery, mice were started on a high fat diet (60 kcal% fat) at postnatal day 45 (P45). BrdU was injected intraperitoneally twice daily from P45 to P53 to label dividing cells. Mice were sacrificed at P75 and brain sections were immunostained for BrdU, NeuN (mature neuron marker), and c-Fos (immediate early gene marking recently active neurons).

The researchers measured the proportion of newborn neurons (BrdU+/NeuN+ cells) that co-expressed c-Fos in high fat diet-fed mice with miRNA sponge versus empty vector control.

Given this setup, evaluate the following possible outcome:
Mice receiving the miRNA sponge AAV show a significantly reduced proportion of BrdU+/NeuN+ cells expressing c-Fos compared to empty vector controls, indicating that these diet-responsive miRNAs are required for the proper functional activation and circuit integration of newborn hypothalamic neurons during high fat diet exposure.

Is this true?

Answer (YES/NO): YES